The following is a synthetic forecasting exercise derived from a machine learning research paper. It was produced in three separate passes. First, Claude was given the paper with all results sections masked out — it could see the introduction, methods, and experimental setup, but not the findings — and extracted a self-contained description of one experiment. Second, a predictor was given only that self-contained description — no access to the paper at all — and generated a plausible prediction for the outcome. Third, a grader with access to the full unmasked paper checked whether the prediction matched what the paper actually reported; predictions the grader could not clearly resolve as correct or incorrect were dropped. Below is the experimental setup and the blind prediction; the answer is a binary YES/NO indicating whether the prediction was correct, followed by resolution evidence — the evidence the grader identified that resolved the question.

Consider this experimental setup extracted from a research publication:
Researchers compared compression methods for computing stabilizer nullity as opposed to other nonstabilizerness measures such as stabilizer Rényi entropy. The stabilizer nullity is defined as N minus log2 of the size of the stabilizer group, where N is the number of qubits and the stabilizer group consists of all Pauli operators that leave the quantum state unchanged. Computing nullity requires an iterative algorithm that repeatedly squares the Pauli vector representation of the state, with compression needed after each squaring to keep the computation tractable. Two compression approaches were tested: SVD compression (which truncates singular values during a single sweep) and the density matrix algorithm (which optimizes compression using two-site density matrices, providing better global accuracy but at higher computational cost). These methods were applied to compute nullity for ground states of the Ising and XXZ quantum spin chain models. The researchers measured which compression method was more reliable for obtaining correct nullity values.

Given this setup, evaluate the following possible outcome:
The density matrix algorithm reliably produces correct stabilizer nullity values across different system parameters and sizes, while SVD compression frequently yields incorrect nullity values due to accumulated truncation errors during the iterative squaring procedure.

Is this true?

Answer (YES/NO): NO